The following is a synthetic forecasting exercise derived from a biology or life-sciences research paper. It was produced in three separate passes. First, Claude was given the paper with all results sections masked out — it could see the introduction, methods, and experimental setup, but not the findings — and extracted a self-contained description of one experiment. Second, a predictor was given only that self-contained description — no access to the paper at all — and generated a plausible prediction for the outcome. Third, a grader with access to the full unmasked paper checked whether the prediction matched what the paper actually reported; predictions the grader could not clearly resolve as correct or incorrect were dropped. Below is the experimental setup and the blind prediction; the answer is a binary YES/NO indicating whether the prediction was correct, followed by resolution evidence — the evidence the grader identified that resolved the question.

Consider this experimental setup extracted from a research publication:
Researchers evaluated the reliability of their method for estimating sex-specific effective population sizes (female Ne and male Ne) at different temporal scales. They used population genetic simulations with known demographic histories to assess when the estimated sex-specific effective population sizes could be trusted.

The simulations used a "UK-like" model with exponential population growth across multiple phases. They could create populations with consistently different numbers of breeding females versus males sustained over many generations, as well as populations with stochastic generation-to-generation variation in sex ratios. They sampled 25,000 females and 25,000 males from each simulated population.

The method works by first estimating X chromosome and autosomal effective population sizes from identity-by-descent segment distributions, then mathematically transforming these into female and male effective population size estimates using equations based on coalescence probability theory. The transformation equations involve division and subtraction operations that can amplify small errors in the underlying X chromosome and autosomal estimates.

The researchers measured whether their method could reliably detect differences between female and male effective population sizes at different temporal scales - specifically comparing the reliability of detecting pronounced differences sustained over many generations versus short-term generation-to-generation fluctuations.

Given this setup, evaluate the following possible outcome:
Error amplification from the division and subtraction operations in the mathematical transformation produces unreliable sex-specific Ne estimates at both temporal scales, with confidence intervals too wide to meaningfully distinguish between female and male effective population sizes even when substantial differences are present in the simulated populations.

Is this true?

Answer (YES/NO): NO